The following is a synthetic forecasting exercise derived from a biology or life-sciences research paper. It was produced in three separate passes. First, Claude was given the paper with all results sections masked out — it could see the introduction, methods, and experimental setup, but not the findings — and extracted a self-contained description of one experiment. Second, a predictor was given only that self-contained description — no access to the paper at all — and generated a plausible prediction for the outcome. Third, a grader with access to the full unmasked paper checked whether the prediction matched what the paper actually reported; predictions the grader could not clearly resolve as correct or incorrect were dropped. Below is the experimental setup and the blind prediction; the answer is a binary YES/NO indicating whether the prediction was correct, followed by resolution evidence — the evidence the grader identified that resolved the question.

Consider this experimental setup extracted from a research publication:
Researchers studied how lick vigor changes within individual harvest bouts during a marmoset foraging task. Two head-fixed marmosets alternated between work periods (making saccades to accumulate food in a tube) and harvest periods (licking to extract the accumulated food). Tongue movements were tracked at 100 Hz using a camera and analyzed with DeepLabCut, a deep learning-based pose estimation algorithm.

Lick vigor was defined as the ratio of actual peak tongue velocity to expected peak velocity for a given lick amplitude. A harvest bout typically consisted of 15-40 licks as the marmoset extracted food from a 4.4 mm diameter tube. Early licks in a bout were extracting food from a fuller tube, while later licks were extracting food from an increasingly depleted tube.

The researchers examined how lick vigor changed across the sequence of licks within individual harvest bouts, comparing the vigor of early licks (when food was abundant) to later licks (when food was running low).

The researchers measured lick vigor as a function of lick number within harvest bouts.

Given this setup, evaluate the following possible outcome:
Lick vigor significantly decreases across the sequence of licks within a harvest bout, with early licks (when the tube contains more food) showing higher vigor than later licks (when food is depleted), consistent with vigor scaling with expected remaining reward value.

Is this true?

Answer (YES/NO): NO